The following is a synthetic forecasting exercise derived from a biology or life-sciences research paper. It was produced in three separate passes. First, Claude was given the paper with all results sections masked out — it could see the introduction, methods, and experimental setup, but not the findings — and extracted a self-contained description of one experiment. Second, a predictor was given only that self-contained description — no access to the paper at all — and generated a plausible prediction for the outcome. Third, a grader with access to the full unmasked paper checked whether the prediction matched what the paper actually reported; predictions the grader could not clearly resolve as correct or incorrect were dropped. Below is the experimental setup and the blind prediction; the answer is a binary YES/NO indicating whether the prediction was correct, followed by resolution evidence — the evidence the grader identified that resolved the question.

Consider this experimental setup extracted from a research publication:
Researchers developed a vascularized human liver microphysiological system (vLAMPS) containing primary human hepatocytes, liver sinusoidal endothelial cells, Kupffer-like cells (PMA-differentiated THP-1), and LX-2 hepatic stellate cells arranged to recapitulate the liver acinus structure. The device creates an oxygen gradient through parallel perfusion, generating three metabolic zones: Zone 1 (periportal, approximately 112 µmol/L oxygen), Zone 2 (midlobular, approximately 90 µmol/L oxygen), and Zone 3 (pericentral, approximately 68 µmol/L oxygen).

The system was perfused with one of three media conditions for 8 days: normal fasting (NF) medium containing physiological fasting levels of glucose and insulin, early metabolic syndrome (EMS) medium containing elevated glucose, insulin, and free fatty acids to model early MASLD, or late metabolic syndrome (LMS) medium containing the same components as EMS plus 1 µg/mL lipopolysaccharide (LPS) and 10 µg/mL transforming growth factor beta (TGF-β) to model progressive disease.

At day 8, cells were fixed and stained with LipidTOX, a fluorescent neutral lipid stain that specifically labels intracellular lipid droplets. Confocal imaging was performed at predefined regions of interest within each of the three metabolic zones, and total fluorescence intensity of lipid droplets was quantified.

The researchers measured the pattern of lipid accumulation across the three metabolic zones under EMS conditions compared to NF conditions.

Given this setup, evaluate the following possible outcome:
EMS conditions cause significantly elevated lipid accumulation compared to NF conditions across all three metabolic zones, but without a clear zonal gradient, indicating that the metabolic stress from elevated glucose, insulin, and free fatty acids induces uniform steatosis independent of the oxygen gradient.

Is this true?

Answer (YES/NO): NO